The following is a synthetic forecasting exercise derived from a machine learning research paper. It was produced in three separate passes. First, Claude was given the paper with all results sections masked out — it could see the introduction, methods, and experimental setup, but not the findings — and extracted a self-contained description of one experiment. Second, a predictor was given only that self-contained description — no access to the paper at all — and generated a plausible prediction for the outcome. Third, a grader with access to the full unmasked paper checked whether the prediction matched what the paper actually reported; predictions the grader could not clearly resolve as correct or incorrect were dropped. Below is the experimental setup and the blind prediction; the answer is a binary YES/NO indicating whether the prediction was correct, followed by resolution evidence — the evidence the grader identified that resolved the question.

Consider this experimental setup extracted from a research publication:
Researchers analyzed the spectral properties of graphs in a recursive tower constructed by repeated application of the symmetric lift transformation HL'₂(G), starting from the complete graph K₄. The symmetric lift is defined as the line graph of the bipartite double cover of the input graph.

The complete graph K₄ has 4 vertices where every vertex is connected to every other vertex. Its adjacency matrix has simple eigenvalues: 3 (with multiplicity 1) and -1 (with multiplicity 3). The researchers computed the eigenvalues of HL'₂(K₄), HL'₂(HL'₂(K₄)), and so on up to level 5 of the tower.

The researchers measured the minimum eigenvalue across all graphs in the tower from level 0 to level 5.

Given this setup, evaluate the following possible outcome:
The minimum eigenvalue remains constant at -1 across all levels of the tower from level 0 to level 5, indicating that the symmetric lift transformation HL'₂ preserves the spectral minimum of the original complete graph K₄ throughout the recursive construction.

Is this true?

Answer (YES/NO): NO